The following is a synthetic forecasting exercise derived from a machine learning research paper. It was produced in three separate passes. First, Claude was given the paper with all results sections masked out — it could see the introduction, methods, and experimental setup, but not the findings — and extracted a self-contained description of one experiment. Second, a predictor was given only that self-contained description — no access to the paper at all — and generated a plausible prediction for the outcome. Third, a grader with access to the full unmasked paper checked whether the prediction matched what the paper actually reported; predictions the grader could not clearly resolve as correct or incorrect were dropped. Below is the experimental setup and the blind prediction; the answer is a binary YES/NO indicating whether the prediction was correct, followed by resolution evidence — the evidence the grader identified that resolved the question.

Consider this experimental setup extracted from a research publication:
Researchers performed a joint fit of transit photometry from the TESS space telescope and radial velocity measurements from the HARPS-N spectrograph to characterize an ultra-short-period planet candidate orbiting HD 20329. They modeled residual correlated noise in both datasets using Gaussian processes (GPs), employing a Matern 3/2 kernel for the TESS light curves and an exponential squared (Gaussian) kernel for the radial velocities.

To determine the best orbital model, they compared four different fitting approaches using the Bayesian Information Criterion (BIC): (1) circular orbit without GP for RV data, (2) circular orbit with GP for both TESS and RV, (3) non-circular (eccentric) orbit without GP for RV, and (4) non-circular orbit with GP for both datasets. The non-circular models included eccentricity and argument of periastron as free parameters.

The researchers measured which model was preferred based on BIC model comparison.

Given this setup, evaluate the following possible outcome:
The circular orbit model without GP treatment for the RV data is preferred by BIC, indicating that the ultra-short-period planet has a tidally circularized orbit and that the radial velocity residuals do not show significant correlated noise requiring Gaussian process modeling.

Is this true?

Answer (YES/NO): NO